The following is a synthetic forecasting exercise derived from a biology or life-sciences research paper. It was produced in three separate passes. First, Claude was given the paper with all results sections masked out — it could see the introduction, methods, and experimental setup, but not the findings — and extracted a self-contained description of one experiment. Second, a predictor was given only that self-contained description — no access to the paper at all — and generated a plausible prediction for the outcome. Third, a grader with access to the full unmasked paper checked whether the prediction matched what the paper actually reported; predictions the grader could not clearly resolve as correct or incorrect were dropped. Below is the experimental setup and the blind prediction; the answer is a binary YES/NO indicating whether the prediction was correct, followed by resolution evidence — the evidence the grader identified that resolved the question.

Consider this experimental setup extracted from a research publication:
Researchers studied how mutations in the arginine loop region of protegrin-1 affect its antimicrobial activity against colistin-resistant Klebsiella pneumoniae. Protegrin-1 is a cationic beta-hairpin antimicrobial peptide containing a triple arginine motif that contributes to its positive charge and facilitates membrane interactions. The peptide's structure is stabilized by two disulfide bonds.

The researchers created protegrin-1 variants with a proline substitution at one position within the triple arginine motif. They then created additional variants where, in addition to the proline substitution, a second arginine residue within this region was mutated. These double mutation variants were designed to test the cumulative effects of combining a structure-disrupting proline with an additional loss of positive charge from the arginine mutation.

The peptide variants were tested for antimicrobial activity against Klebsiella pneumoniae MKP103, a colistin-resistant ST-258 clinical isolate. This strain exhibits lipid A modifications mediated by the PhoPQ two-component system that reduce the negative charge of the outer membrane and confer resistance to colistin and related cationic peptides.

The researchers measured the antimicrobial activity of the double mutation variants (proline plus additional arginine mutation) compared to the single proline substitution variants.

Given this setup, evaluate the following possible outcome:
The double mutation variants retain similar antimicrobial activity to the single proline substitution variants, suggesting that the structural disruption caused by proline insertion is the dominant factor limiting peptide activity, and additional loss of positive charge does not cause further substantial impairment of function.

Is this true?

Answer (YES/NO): NO